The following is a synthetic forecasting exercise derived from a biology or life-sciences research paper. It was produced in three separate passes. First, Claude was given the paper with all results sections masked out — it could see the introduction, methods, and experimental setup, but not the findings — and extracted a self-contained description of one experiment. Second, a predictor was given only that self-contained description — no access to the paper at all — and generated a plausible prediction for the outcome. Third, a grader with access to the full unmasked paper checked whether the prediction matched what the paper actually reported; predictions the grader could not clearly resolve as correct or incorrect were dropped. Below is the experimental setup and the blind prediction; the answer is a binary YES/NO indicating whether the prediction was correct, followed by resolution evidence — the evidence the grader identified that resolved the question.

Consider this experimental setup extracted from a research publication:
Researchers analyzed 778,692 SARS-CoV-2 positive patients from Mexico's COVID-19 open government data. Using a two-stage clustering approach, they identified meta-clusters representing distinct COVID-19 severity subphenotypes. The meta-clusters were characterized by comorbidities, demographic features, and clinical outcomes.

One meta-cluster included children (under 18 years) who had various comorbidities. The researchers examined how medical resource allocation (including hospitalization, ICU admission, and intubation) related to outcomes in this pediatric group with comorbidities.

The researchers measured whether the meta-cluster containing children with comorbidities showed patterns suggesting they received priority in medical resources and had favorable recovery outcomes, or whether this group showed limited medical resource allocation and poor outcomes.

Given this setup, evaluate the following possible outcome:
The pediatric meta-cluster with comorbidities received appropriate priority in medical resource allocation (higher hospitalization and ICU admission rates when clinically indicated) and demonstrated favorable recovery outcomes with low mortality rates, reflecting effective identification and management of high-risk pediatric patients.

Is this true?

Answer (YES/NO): YES